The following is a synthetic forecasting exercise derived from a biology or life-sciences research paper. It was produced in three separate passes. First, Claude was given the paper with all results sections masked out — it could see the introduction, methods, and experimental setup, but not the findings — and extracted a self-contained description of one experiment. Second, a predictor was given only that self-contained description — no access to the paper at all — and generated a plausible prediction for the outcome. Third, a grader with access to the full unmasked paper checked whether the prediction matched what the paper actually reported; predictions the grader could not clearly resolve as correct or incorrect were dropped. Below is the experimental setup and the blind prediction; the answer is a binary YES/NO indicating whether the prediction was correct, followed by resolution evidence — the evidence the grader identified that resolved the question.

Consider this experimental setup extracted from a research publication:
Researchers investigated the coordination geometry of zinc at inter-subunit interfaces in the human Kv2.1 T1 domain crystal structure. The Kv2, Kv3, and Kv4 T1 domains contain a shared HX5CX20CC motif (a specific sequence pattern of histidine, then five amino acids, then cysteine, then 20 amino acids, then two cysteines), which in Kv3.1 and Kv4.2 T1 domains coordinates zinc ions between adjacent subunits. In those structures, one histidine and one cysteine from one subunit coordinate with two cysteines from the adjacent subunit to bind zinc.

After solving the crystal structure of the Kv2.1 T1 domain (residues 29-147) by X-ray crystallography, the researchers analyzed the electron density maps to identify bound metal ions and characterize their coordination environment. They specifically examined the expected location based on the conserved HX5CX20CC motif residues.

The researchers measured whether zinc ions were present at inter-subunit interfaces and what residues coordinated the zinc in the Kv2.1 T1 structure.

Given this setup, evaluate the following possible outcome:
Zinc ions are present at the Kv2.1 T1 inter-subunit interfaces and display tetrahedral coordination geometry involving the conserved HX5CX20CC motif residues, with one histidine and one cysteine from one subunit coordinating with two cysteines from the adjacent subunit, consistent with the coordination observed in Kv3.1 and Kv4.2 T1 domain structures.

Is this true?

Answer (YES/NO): NO